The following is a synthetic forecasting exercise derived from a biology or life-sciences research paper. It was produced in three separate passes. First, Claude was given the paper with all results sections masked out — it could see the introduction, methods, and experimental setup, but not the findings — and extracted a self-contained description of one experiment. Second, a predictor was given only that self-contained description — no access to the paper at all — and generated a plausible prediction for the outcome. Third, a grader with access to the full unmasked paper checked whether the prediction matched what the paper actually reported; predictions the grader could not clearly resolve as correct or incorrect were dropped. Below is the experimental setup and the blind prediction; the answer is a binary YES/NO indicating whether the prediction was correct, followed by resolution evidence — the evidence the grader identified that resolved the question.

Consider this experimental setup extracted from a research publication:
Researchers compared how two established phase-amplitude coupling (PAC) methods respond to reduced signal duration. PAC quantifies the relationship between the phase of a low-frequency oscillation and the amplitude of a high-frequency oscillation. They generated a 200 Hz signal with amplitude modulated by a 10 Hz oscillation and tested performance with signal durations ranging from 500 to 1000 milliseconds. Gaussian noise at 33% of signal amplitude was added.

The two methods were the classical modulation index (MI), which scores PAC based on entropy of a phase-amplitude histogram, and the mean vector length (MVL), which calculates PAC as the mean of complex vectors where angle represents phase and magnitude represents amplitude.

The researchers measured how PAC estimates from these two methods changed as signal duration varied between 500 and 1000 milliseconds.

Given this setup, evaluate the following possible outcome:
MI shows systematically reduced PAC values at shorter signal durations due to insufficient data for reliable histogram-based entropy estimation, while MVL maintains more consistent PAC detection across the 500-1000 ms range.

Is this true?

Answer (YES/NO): NO